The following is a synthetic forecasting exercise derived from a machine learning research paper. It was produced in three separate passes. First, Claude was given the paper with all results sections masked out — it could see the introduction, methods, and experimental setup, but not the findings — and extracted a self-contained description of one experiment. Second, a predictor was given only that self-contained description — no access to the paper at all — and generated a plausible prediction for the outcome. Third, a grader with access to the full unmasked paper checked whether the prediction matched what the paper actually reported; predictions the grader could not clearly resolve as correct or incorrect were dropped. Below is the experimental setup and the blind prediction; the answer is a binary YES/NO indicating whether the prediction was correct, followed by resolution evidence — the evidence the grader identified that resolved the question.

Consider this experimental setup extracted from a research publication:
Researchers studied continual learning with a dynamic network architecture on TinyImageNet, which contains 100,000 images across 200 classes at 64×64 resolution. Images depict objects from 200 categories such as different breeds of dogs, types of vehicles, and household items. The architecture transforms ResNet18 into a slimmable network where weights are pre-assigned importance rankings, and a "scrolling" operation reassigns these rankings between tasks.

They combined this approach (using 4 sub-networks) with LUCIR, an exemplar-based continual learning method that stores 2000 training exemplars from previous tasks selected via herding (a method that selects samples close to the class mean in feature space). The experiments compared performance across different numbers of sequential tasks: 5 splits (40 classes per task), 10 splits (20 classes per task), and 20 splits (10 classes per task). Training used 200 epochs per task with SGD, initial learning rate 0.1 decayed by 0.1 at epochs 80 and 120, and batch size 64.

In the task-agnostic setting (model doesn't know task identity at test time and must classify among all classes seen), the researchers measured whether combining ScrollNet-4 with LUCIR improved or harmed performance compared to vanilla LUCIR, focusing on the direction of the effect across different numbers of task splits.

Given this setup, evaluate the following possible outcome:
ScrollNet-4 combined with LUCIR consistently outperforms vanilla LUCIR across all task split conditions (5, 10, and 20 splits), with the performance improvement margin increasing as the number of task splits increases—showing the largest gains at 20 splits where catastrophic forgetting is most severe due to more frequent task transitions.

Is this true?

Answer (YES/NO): NO